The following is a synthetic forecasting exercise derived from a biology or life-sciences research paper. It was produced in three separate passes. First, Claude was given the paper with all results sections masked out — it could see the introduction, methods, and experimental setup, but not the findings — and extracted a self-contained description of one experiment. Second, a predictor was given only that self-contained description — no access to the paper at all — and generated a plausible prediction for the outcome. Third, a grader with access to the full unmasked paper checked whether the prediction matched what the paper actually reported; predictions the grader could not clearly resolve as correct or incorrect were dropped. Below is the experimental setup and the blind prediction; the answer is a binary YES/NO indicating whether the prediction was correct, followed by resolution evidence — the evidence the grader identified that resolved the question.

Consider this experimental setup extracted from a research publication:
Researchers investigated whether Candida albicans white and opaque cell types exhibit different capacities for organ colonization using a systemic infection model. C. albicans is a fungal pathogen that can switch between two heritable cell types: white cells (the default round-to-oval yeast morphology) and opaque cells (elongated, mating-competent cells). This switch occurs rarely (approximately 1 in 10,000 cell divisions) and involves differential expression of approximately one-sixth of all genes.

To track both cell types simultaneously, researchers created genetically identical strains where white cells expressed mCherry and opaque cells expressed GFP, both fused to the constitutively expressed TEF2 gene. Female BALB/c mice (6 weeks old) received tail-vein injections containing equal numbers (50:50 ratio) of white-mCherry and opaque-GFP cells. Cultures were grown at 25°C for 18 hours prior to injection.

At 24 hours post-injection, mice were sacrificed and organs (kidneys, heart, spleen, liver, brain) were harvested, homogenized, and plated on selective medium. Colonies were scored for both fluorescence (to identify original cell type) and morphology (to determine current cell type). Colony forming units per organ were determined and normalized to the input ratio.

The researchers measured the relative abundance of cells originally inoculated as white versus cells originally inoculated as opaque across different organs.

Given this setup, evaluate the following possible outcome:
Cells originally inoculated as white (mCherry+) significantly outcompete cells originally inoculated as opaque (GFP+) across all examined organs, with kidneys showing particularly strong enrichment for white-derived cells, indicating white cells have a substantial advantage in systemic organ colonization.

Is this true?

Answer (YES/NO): NO